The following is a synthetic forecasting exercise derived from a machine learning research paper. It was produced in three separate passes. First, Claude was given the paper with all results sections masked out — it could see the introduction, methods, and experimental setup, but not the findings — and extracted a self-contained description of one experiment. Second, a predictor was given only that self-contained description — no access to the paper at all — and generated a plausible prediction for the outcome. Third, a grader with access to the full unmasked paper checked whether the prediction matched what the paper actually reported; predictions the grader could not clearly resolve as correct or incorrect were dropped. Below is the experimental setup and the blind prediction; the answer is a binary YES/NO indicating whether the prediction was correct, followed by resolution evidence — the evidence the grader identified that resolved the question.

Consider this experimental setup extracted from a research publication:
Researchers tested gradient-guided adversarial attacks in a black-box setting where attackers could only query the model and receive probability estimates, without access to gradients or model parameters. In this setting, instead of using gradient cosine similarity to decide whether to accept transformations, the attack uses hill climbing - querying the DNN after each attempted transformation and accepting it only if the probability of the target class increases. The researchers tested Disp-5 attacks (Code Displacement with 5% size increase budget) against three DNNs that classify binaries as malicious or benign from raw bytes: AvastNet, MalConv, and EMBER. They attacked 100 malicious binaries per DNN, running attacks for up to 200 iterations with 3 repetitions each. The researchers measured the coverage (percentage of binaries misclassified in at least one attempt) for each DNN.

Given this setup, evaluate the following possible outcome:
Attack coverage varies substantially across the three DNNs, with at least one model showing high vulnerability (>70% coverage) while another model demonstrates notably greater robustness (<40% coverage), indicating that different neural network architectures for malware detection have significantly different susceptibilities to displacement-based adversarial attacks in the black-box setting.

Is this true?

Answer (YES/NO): NO